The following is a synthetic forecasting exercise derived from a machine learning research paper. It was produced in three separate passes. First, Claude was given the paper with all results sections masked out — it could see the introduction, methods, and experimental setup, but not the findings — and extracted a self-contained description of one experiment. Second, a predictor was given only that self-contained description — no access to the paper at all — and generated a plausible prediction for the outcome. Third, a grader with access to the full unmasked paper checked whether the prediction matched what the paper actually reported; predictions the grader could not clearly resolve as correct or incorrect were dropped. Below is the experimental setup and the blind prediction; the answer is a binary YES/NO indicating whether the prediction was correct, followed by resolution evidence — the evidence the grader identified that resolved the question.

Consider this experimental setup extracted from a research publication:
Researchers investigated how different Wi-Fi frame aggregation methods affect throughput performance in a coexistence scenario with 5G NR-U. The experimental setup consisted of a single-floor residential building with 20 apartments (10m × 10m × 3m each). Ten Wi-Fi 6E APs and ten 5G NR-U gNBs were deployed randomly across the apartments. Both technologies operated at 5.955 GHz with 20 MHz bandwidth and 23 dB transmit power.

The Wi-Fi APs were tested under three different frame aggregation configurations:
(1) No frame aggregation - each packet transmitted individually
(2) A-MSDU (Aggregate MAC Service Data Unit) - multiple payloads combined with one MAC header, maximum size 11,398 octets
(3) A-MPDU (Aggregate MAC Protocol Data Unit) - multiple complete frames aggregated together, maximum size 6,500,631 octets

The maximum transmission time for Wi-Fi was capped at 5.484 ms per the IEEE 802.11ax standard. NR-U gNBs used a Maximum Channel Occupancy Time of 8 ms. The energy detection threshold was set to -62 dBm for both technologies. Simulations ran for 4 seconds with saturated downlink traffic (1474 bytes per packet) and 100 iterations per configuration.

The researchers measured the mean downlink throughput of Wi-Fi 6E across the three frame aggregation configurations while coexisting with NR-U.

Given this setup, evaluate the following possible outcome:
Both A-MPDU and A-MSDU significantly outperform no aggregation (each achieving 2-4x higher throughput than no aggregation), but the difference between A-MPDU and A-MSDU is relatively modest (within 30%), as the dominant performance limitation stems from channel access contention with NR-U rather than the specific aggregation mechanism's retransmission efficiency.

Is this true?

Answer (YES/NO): NO